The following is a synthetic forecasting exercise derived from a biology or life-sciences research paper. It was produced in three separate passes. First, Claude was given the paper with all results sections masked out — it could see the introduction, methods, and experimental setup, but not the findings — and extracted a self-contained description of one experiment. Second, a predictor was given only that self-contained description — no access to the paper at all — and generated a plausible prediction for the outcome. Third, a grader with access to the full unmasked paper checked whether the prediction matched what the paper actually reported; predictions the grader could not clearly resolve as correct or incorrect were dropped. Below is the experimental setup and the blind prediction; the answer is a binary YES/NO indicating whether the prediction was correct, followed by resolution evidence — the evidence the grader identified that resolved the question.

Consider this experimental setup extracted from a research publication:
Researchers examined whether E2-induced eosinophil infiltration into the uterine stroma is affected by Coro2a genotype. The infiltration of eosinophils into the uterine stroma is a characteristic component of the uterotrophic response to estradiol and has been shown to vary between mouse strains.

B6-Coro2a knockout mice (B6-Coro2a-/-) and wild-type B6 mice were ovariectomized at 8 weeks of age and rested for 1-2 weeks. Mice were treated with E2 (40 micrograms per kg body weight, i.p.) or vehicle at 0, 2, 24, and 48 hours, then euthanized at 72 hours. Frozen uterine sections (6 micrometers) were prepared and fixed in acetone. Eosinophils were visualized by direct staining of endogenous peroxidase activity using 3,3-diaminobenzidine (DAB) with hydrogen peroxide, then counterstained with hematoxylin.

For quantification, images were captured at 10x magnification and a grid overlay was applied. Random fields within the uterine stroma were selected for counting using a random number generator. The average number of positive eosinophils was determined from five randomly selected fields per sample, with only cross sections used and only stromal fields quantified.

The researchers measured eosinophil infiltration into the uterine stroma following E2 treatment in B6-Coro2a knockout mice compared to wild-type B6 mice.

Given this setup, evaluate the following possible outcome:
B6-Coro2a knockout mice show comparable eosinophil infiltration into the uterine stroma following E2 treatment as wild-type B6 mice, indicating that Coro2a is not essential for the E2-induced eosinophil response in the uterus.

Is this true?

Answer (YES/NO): NO